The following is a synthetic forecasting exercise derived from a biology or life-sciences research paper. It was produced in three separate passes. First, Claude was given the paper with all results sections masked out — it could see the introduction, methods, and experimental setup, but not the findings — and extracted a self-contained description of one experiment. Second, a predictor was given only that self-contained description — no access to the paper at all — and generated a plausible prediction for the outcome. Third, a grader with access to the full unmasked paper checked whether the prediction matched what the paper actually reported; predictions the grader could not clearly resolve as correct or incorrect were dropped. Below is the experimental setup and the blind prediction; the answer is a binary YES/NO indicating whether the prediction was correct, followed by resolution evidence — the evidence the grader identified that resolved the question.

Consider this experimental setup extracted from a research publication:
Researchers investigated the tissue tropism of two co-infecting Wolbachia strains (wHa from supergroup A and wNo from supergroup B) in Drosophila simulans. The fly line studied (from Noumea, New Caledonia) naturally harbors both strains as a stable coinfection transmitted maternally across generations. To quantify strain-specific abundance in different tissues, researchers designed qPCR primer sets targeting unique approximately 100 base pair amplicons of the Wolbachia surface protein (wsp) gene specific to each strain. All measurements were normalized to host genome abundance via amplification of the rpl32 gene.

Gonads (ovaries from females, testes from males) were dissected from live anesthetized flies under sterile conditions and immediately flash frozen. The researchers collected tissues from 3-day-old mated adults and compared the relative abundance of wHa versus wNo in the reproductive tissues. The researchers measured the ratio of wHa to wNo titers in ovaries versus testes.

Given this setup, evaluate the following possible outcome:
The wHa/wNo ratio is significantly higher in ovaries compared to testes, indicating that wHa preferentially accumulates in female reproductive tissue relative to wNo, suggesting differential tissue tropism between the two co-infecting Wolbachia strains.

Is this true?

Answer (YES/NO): NO